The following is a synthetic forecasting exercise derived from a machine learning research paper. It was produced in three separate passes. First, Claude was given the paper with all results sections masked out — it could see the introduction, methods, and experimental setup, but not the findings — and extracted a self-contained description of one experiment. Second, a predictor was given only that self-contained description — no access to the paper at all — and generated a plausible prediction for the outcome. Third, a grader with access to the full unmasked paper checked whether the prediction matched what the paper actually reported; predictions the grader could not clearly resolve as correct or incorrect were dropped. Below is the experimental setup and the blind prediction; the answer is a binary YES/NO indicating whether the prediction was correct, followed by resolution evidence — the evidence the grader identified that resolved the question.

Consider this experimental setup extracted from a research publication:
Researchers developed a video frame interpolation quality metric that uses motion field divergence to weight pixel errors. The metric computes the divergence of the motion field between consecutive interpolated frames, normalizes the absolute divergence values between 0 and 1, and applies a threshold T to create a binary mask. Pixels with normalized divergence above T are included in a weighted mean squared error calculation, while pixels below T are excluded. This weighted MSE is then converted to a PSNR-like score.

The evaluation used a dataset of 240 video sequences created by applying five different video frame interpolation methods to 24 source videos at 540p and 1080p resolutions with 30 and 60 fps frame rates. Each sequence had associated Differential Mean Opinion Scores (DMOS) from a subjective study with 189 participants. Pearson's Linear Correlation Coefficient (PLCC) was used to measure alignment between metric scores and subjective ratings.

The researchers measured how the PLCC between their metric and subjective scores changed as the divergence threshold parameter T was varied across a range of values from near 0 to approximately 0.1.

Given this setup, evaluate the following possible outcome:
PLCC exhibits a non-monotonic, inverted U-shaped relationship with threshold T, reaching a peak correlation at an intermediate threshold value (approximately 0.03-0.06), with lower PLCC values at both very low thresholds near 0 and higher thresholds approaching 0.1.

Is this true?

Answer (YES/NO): NO